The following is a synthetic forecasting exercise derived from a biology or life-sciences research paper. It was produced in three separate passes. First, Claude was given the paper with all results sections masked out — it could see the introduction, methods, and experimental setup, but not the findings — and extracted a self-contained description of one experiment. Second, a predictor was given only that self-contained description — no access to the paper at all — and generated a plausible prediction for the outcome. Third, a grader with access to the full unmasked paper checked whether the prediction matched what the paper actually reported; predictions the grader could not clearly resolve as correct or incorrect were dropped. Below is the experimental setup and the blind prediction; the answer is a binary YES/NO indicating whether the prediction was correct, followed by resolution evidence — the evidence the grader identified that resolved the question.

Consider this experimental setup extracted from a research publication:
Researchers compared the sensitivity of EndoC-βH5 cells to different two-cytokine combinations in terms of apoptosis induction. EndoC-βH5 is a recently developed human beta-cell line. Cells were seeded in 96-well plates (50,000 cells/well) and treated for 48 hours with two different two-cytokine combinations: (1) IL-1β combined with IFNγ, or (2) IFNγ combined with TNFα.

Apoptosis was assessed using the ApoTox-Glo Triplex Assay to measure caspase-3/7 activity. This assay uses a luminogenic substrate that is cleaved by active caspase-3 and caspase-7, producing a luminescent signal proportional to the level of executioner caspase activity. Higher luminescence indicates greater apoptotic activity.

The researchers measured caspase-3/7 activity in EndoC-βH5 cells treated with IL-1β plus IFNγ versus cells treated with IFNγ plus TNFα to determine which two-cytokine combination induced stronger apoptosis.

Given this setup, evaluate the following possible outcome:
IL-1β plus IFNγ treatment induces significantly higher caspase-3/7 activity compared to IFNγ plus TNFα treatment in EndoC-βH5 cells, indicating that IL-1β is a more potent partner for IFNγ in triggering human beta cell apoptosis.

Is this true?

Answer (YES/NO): NO